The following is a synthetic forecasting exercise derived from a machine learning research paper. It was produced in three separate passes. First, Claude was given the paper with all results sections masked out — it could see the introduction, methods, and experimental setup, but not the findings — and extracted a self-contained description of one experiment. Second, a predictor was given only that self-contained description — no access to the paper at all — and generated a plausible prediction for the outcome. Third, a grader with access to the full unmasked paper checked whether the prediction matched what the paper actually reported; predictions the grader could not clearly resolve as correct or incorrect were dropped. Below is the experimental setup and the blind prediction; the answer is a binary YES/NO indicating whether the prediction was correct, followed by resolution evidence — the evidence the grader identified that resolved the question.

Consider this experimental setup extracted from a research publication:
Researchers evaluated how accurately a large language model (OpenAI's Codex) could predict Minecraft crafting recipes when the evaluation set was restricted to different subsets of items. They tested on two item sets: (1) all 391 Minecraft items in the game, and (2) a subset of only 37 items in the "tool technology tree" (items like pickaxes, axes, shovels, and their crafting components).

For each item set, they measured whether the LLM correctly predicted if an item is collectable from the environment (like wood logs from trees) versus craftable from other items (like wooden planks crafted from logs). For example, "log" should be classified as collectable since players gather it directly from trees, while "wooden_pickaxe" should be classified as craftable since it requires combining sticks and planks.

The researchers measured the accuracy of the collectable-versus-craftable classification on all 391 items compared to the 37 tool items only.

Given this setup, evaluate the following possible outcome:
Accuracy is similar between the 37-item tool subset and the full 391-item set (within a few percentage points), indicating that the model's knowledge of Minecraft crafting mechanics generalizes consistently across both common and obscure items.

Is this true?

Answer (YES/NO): NO